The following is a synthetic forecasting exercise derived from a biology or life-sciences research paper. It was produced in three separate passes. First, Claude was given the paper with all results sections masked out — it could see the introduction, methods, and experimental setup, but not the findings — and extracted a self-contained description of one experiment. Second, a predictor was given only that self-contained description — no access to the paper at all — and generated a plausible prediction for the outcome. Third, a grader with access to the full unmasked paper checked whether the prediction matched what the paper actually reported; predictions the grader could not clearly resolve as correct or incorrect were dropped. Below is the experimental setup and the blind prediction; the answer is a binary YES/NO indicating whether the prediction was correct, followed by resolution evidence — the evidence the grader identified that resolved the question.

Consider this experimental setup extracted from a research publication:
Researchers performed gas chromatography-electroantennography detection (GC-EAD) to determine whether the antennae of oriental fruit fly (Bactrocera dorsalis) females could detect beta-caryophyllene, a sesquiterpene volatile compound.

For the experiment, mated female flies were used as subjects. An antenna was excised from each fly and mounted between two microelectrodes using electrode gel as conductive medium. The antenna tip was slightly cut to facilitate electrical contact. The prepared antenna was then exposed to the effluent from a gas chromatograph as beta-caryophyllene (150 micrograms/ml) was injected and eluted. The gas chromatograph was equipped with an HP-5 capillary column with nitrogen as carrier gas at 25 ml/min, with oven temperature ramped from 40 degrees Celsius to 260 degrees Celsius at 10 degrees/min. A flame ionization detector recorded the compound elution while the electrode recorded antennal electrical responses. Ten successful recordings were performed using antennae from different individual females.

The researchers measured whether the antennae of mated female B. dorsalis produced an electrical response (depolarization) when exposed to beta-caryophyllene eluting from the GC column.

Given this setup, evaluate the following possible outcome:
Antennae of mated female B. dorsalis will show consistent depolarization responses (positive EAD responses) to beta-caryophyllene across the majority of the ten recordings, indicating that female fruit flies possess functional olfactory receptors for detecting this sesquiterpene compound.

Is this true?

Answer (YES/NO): YES